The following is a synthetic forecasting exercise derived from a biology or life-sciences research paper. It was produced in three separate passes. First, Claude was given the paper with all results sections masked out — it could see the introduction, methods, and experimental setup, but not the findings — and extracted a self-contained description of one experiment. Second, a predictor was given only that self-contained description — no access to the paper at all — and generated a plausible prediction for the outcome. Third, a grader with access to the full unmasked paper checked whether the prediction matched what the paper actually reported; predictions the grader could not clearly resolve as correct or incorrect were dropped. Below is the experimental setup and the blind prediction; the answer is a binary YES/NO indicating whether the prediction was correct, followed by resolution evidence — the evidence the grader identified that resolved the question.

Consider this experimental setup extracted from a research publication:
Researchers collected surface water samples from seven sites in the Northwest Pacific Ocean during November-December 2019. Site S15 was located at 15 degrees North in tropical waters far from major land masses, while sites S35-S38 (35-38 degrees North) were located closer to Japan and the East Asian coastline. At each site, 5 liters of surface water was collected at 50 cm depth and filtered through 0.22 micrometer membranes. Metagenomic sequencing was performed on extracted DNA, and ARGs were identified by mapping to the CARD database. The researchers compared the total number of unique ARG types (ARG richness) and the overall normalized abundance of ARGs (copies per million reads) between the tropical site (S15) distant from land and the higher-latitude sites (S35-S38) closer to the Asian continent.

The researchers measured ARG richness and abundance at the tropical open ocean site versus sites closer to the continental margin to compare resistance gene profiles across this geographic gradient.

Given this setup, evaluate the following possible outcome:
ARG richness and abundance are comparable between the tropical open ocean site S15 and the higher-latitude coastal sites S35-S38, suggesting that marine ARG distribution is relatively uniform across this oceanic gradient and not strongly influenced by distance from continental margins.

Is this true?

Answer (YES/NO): NO